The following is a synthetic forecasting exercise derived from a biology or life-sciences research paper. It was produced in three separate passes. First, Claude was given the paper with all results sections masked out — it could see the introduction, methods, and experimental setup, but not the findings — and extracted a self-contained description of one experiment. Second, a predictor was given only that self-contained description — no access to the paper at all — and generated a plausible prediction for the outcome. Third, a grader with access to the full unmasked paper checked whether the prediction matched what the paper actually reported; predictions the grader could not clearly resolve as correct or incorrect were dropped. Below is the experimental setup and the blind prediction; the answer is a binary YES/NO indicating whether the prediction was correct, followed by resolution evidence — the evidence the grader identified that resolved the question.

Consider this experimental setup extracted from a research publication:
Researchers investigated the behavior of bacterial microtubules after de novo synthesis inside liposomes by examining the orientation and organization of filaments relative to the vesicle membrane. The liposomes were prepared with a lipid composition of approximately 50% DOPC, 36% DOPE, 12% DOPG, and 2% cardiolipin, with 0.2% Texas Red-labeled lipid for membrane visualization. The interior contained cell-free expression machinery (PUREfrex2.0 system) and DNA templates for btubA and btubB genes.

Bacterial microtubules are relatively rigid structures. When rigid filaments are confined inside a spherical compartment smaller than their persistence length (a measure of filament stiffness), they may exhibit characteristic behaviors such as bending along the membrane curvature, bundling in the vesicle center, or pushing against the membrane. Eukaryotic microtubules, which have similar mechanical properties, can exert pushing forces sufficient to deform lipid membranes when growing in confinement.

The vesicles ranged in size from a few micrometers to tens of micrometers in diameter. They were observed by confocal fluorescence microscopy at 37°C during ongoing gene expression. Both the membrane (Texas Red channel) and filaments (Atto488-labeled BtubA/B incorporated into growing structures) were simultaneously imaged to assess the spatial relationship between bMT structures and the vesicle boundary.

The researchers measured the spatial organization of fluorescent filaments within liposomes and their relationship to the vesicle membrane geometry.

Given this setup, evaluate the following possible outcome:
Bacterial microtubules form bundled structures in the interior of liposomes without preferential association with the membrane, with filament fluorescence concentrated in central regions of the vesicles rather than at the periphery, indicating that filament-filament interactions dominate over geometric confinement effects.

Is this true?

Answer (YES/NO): NO